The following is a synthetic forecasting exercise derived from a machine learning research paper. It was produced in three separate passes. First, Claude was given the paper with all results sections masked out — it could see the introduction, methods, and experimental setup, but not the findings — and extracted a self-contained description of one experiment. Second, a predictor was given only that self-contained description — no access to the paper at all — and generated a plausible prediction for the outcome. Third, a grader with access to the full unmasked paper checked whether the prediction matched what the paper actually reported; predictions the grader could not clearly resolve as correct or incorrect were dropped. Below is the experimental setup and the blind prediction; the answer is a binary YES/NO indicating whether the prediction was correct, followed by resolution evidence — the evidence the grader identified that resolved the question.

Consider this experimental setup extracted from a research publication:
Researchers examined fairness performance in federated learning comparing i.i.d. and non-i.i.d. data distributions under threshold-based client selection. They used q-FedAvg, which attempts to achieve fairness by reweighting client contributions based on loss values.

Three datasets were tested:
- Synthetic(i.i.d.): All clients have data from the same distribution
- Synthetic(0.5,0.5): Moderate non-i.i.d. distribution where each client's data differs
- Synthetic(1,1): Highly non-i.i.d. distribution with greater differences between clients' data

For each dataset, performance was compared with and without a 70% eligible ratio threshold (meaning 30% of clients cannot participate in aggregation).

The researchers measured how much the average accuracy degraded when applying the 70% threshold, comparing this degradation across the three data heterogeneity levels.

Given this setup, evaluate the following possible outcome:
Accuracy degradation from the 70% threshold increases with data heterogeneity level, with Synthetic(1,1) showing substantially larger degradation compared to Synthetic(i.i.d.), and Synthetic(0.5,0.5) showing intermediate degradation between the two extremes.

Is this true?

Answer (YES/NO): NO